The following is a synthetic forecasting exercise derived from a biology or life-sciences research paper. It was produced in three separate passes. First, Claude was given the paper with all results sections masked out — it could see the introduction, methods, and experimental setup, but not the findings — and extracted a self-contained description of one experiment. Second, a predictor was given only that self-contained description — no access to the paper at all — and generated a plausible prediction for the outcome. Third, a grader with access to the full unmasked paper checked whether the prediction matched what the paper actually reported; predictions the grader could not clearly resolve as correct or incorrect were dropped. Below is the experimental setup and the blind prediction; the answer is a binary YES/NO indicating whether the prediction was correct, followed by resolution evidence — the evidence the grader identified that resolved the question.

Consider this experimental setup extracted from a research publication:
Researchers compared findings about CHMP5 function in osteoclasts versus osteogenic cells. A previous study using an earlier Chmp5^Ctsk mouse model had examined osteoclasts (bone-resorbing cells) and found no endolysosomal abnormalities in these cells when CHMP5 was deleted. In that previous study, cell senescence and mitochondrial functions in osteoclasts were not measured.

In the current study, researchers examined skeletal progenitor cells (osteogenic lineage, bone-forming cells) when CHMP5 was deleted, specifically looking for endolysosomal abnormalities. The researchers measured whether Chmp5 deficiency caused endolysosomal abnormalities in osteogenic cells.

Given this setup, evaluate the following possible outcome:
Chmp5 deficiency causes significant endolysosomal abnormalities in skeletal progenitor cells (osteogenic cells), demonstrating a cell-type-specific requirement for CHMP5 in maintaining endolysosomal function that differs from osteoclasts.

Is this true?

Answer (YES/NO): YES